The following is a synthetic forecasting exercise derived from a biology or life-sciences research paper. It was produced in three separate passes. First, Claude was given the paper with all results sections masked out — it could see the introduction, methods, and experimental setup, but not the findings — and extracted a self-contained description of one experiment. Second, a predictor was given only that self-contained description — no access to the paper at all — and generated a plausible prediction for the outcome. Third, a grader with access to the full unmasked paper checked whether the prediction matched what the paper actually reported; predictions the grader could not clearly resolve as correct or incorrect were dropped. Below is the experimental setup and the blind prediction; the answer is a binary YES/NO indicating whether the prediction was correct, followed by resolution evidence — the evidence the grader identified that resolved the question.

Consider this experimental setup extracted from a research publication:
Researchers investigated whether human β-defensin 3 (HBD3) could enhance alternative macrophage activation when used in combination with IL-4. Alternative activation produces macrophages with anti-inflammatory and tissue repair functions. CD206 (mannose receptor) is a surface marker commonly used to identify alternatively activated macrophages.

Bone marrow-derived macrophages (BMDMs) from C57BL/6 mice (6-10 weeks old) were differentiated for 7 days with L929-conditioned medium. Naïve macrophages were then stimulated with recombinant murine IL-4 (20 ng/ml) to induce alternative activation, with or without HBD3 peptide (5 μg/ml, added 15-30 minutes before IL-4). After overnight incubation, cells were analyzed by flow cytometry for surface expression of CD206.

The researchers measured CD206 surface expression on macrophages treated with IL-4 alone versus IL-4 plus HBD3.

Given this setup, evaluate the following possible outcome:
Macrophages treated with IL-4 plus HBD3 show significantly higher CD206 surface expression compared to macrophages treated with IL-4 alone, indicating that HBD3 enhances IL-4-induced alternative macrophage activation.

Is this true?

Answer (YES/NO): NO